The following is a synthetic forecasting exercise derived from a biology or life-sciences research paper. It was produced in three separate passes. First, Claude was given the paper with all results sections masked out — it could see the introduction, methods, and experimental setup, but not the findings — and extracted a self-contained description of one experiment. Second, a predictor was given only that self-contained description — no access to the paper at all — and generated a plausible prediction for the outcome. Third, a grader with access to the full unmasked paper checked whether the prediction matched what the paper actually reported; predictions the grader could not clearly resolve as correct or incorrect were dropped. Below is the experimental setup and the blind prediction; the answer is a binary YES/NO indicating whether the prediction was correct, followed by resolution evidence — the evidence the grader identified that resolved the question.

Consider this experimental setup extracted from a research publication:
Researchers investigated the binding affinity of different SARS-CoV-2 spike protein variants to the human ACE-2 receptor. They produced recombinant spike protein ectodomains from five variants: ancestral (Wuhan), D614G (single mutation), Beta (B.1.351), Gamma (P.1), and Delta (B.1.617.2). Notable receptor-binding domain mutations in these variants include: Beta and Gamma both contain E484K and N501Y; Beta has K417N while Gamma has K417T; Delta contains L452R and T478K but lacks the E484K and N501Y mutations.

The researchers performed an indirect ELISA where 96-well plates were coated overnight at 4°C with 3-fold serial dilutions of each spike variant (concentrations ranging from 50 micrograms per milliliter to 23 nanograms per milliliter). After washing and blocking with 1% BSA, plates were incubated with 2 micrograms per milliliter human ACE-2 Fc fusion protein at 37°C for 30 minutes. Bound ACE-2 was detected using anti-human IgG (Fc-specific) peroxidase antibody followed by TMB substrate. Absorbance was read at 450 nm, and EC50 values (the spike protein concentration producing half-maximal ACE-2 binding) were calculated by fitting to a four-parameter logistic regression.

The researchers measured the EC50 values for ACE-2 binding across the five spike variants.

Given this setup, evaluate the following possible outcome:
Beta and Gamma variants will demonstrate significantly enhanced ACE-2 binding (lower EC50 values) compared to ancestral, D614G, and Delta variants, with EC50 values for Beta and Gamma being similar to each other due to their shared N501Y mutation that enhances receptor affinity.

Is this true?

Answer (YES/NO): NO